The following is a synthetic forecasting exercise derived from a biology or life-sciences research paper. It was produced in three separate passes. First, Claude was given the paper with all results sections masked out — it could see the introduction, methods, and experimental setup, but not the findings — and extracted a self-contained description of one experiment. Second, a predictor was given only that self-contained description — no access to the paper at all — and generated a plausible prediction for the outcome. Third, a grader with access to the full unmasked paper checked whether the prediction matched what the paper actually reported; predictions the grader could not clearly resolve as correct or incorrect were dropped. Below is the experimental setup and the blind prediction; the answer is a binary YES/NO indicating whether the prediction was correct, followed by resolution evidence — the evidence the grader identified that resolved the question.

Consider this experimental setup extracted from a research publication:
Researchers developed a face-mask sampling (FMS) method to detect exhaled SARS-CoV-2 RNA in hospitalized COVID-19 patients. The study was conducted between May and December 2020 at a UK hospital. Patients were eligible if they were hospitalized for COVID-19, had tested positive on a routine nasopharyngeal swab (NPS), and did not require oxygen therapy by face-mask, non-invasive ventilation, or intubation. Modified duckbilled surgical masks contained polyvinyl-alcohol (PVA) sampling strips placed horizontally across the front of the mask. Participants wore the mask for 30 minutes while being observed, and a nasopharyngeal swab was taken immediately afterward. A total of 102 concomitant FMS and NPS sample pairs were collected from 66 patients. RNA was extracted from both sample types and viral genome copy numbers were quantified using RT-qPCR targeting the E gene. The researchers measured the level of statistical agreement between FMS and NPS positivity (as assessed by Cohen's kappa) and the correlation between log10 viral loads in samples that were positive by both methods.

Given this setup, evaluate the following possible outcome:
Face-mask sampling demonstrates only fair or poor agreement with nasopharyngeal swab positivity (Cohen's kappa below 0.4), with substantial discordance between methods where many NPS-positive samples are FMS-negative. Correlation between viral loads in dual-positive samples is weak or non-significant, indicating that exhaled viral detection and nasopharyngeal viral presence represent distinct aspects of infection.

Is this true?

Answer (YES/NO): NO